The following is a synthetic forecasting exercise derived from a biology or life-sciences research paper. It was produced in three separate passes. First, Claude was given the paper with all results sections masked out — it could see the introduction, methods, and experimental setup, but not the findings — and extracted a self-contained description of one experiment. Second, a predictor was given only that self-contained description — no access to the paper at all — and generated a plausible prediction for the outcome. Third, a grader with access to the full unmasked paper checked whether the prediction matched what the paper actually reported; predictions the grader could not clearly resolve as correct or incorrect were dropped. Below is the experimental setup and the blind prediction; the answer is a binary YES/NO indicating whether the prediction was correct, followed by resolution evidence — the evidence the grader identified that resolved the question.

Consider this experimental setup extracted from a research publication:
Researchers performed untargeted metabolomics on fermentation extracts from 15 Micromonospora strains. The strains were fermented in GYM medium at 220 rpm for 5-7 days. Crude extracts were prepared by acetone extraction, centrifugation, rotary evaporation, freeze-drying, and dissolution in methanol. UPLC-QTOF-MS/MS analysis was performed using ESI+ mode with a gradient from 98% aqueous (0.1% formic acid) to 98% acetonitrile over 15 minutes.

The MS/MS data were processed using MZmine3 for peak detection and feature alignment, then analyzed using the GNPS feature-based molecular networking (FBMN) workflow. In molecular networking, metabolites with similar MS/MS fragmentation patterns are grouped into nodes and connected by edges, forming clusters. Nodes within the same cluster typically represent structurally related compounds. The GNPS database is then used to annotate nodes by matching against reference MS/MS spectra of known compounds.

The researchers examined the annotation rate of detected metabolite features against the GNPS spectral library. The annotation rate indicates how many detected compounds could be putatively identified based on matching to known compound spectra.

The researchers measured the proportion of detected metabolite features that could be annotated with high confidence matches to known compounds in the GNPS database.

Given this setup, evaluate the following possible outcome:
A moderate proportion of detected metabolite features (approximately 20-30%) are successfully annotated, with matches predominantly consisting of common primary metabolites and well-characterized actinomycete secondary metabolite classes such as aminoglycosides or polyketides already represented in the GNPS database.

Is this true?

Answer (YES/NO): NO